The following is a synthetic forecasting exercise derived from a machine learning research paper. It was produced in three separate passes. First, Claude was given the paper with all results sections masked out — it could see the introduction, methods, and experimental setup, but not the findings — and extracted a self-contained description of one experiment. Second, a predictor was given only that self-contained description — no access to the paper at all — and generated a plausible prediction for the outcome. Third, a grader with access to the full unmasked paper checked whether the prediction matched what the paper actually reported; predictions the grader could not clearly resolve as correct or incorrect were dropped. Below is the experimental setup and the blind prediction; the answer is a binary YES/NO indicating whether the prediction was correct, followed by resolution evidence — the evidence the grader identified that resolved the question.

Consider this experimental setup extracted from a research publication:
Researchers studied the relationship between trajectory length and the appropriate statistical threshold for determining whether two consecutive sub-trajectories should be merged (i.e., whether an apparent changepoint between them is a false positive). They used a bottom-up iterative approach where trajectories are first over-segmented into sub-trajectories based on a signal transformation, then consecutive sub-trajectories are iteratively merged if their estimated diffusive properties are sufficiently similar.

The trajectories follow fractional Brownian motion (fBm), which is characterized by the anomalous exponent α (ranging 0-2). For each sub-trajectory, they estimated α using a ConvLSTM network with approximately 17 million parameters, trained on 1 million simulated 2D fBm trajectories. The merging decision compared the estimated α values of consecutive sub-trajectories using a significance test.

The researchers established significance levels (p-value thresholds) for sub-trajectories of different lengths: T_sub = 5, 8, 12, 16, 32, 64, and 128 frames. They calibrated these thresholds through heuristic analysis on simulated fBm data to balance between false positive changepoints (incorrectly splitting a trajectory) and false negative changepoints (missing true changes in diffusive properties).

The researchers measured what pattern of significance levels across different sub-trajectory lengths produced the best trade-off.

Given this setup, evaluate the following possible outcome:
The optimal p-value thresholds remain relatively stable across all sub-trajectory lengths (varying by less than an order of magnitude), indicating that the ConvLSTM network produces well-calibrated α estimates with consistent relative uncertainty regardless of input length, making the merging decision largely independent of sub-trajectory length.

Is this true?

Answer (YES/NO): NO